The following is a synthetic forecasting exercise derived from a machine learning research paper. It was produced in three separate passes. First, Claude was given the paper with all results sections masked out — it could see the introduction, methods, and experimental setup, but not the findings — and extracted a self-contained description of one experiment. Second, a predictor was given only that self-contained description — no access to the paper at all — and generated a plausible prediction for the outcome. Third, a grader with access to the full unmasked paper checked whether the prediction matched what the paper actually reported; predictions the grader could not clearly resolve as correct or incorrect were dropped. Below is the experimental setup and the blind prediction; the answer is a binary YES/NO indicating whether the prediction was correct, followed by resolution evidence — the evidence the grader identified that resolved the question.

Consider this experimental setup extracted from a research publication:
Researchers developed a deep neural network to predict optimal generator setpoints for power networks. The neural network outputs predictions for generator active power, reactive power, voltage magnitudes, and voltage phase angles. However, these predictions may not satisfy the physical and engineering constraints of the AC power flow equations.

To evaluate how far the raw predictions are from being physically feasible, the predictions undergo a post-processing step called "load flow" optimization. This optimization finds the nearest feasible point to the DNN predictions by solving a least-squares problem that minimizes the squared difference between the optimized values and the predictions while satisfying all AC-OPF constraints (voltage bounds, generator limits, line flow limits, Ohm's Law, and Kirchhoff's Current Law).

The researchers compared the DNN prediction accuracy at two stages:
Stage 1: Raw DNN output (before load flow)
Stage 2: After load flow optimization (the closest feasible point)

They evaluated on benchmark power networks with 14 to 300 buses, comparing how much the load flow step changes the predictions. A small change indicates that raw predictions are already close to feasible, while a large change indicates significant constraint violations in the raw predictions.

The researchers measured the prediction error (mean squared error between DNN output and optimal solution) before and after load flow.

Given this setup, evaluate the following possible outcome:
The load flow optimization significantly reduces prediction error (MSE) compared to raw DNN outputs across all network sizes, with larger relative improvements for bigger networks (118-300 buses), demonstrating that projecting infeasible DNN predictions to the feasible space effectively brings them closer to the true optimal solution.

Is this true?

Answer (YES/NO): NO